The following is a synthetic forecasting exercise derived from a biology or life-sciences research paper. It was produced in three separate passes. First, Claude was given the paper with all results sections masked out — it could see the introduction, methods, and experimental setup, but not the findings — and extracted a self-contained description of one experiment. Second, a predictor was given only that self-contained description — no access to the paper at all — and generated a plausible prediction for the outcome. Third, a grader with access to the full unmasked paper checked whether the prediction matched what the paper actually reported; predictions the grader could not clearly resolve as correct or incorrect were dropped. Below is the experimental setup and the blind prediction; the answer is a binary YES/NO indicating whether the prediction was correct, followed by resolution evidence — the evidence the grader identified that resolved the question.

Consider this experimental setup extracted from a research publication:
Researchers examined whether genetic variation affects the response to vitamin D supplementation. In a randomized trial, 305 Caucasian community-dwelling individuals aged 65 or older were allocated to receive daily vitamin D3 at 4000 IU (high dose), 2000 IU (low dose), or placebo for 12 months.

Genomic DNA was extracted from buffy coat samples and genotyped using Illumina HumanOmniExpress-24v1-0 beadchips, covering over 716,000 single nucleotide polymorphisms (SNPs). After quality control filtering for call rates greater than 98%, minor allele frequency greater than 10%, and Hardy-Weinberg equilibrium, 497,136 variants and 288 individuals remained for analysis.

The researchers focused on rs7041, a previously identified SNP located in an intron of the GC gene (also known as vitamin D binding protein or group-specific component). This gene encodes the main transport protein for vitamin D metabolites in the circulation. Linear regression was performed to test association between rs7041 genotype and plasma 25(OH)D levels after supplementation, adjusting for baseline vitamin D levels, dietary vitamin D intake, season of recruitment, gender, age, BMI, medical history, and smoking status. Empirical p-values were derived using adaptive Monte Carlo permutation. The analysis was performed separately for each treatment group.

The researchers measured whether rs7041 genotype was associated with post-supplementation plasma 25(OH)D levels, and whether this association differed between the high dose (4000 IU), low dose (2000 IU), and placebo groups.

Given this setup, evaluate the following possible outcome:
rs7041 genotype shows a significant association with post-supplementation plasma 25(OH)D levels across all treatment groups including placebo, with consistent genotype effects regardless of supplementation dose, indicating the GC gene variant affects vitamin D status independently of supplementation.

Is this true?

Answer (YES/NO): NO